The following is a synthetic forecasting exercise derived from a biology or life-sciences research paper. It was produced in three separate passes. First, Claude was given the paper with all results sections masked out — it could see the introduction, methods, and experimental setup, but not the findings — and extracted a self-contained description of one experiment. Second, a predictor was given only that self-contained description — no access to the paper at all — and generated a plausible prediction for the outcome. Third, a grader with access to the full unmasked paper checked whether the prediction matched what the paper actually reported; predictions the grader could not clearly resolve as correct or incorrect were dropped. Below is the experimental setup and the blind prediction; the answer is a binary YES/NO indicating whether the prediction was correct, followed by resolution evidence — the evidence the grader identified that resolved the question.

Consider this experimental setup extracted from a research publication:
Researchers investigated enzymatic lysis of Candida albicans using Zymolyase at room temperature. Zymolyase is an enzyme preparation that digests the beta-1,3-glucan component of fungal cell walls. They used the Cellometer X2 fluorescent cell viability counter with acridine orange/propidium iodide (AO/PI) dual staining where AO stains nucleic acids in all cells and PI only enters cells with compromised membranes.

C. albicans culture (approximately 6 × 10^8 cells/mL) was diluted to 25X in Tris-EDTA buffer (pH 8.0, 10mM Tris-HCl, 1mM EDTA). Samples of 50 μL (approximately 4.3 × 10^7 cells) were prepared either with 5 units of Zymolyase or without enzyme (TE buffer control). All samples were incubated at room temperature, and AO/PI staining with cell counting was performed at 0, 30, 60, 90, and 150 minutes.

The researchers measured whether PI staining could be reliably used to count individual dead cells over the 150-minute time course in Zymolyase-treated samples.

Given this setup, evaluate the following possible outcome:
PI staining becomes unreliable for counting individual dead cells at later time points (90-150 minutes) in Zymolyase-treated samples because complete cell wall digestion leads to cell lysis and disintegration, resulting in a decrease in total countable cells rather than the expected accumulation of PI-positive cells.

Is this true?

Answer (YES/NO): YES